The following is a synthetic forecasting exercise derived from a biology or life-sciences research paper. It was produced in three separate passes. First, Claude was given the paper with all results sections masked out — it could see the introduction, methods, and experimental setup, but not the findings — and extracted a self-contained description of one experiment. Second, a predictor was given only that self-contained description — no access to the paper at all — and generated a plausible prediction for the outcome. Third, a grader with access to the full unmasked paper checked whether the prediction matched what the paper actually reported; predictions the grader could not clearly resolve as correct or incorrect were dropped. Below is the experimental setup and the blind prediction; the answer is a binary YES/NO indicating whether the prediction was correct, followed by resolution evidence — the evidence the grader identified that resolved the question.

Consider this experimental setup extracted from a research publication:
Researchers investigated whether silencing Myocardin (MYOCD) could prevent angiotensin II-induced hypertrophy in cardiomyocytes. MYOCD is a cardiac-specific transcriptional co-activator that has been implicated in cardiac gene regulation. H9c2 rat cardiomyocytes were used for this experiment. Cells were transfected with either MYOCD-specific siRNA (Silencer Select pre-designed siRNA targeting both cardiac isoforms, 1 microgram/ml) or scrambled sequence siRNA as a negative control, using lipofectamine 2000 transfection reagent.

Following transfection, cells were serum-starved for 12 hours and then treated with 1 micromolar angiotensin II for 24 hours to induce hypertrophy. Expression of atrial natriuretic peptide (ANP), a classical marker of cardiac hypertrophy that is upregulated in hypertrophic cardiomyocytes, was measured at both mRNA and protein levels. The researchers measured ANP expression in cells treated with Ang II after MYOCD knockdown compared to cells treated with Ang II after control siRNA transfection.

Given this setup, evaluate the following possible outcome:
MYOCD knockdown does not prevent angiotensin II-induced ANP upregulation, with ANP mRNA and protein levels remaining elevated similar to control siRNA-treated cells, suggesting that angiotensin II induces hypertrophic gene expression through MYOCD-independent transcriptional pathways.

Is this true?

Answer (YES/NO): NO